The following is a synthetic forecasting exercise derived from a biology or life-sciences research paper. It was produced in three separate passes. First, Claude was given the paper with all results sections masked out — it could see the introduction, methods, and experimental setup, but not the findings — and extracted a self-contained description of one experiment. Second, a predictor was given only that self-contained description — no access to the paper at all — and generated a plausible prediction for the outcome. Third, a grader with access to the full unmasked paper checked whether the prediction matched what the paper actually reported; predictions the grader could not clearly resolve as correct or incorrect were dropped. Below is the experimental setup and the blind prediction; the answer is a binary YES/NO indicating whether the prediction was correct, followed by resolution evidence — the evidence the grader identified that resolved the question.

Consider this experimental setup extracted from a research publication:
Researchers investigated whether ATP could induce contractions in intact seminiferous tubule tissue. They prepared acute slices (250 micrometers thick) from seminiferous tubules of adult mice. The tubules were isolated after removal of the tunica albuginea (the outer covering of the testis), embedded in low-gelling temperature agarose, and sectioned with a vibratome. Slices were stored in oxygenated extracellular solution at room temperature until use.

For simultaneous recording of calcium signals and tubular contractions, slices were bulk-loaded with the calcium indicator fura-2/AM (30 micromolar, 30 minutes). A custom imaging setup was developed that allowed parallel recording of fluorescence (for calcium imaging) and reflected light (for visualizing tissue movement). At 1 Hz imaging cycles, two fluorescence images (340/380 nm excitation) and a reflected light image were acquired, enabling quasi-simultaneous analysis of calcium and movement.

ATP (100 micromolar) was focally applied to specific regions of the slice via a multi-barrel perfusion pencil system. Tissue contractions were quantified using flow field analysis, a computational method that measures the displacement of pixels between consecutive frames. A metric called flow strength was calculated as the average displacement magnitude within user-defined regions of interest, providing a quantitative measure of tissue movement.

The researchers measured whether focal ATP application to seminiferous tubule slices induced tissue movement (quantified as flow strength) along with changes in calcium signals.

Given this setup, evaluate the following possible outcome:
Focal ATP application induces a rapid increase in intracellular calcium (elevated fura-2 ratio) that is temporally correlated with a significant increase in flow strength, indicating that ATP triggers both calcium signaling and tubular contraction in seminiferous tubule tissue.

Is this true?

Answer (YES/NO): YES